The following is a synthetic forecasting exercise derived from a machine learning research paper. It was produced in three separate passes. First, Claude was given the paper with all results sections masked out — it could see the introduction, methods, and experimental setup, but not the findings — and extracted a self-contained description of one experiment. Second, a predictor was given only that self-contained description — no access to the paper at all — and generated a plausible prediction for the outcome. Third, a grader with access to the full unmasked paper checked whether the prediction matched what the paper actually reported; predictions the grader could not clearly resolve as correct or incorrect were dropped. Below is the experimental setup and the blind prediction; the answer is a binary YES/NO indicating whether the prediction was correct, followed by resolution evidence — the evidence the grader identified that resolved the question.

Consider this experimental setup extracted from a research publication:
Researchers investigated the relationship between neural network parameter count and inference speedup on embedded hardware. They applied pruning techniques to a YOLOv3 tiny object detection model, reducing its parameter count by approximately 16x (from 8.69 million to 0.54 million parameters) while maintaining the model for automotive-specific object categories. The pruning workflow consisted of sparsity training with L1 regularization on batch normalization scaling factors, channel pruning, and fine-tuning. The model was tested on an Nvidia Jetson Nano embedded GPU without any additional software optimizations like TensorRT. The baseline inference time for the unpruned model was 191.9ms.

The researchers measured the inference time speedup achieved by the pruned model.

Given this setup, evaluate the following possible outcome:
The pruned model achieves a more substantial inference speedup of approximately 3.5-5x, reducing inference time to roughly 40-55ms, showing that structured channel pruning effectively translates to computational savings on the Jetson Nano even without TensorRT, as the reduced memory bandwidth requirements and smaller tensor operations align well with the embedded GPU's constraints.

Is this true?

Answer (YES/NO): NO